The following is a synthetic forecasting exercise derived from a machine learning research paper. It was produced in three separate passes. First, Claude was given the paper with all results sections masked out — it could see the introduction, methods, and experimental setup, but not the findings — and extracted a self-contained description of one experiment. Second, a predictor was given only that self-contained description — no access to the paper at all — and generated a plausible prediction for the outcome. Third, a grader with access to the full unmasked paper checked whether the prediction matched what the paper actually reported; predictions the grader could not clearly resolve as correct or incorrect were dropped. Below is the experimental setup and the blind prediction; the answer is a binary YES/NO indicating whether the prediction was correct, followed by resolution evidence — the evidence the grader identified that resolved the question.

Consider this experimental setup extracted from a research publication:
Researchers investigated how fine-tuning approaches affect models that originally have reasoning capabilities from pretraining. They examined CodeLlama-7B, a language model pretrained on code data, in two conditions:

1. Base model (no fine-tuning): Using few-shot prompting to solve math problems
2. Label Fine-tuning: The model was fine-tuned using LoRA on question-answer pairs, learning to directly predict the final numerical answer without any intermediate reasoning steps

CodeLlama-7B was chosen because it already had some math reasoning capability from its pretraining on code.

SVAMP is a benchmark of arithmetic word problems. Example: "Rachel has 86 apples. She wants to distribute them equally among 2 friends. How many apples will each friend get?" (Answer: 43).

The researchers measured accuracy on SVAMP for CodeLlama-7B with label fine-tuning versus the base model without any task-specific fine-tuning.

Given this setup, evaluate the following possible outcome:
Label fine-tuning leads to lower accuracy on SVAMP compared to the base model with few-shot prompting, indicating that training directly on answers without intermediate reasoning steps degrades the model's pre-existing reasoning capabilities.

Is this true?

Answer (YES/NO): YES